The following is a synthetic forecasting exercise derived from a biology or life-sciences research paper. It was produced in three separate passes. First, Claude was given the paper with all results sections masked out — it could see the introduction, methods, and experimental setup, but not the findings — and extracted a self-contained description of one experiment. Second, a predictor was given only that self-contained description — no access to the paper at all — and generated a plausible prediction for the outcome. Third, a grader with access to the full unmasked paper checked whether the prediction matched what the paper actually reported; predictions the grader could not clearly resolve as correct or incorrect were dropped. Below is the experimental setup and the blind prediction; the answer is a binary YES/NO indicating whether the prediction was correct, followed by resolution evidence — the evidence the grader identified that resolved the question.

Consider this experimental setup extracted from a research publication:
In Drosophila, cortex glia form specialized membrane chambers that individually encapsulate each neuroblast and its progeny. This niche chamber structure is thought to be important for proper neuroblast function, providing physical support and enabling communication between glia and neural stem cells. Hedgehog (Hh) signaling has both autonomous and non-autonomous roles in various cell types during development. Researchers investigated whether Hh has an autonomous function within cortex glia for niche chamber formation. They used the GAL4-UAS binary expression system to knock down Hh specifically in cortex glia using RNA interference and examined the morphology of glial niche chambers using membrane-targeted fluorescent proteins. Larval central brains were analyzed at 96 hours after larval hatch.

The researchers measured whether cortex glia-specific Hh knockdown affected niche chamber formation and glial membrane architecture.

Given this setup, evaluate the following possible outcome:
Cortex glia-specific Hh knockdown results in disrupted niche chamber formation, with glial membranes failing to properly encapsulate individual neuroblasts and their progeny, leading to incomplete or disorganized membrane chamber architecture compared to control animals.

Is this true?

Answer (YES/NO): YES